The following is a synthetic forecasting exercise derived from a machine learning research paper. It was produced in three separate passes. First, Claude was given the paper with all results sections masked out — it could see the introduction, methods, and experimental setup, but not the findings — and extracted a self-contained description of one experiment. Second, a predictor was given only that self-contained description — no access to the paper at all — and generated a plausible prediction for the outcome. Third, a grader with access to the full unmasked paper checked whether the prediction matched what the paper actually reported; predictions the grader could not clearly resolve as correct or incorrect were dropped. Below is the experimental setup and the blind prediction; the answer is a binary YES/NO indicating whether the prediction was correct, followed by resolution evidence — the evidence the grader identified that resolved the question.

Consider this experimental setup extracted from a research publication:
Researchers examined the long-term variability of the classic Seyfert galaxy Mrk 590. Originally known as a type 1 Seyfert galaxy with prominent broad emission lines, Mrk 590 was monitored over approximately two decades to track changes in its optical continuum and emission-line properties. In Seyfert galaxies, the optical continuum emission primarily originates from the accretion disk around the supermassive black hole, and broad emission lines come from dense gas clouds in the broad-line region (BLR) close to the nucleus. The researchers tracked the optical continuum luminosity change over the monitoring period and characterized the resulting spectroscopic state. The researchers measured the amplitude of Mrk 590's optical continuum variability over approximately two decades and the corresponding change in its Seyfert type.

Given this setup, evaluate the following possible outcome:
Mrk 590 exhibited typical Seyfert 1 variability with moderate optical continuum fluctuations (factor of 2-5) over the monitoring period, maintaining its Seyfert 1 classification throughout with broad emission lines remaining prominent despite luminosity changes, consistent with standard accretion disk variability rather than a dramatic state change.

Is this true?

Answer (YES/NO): NO